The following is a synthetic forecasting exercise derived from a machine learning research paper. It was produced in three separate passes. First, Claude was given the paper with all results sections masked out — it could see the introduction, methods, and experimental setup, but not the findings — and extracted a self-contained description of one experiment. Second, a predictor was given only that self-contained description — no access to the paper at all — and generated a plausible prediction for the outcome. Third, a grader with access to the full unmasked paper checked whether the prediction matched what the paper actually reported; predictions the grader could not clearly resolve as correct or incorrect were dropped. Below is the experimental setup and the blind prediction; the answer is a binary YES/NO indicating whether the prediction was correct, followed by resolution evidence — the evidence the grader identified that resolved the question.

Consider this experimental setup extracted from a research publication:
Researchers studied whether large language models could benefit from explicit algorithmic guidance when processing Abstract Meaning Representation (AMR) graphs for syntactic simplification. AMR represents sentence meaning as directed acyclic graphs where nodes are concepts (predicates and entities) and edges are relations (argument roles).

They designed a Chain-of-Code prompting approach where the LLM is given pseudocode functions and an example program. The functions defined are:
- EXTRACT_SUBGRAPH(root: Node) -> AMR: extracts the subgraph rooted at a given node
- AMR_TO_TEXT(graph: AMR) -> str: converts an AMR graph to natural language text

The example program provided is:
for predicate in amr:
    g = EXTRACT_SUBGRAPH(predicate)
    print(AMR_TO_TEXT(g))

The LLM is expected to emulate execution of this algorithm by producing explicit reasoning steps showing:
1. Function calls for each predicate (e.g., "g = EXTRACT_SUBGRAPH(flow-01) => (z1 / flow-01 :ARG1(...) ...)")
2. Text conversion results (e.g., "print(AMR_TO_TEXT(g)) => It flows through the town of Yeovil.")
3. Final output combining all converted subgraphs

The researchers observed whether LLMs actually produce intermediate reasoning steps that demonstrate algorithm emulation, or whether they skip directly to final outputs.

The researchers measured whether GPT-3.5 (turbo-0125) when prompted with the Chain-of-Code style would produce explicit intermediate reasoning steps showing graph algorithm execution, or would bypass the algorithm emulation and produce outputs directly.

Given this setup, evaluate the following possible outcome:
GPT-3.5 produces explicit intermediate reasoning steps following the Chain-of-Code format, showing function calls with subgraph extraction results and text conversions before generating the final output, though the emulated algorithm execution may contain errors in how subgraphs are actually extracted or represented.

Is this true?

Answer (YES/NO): YES